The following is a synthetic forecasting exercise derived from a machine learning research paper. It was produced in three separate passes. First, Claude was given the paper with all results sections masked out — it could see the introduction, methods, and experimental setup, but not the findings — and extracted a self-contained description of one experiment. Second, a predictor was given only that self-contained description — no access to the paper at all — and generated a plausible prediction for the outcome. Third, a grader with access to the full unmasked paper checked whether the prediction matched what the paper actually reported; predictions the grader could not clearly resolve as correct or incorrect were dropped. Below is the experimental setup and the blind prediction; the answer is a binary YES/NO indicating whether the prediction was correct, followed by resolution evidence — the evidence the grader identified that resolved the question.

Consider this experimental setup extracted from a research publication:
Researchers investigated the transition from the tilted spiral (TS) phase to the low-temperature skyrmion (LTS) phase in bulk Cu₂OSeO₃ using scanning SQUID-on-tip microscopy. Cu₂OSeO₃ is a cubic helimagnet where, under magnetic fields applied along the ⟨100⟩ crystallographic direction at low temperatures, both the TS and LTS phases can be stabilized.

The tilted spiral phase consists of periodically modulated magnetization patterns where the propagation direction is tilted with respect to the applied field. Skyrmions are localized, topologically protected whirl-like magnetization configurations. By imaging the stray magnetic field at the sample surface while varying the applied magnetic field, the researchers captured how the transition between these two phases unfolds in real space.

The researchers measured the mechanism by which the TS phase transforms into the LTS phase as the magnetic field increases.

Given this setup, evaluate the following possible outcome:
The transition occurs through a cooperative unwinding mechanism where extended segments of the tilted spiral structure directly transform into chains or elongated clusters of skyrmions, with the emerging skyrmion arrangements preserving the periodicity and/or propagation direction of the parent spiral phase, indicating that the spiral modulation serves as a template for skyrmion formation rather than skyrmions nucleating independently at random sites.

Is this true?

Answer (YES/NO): YES